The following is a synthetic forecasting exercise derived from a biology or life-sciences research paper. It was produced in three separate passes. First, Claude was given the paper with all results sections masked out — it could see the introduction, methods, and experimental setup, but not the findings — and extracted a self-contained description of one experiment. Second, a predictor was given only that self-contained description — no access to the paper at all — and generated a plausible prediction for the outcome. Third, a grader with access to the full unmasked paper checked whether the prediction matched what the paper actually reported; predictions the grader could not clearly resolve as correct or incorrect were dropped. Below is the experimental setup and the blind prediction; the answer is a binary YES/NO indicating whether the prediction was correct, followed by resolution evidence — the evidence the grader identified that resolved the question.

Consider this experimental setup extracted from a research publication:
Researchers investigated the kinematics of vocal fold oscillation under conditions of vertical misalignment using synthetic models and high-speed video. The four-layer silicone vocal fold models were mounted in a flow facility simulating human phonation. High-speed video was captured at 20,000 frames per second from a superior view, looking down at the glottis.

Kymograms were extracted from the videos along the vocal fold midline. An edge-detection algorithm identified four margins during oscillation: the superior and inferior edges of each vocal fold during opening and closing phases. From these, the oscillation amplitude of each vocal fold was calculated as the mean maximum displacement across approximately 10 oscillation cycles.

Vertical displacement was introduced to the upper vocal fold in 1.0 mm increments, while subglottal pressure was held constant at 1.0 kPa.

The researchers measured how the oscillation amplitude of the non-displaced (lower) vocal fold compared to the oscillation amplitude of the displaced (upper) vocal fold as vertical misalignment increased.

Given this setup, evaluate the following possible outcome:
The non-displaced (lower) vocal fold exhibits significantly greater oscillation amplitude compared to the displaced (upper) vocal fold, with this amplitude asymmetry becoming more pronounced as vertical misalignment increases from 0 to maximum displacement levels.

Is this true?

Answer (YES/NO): NO